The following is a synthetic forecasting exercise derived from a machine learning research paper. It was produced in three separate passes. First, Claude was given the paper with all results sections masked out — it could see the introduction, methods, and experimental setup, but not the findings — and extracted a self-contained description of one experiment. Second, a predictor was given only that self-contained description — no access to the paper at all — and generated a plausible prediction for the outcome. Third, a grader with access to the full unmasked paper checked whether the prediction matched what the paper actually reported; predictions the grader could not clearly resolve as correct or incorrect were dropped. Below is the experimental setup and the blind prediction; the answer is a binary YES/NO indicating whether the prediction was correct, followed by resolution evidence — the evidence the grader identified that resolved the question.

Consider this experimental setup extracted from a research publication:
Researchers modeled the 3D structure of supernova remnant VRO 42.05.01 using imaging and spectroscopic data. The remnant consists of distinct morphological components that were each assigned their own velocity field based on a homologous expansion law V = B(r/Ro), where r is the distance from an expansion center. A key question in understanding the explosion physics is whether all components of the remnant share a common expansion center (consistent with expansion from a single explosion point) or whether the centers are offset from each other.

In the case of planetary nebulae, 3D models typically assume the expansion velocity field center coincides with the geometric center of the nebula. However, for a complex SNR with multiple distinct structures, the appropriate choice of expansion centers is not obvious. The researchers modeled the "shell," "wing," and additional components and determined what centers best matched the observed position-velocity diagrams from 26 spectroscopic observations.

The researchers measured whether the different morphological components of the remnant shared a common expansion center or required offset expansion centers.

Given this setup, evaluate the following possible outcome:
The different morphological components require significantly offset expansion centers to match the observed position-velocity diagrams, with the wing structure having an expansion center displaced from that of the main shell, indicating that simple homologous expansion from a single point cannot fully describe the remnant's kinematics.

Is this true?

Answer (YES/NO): YES